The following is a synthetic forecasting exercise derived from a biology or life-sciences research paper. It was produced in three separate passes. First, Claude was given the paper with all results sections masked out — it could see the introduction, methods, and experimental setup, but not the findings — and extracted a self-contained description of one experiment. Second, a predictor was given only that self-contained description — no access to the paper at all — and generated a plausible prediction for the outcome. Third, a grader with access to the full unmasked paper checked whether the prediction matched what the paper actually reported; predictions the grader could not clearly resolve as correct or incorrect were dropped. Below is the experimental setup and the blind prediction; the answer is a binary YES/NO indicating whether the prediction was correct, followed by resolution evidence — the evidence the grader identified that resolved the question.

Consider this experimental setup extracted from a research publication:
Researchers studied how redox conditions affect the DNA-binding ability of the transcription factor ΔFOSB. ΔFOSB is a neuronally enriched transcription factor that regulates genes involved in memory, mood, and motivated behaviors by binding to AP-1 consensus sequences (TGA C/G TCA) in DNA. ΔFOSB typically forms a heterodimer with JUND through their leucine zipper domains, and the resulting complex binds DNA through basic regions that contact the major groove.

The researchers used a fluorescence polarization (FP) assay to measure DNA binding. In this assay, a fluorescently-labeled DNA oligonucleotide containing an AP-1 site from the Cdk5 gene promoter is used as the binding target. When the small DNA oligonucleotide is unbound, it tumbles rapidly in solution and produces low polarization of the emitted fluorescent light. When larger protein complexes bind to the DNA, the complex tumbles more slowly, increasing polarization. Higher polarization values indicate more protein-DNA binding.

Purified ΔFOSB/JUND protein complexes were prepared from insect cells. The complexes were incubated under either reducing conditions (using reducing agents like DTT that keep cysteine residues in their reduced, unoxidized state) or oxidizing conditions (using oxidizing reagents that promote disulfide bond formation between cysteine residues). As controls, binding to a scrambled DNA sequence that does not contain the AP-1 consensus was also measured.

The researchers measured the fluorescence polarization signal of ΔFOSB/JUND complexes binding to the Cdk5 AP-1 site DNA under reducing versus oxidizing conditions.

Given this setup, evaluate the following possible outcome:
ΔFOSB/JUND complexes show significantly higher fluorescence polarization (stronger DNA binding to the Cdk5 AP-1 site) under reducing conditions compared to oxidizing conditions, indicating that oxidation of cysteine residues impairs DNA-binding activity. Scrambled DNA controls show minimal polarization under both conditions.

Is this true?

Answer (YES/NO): YES